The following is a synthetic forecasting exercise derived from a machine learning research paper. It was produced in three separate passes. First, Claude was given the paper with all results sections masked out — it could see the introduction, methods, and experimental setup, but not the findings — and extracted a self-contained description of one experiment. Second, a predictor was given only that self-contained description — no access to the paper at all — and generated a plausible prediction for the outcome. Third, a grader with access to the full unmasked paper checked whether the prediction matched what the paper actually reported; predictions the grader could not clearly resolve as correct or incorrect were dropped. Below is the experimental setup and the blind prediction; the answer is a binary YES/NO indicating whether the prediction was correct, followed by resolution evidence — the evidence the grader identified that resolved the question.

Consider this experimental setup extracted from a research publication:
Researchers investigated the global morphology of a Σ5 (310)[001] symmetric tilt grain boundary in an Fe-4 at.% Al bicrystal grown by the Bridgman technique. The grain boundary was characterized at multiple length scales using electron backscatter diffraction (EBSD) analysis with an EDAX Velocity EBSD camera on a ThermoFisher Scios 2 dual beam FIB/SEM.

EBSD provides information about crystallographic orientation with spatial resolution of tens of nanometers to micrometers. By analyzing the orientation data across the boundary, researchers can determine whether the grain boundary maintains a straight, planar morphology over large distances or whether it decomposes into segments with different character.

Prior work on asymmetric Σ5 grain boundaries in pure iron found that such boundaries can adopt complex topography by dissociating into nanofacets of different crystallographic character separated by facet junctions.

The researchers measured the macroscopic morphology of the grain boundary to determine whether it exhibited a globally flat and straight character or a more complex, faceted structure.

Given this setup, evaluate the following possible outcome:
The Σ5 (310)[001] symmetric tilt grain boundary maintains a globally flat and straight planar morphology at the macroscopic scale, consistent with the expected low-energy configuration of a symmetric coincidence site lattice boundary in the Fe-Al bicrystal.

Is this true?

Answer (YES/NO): YES